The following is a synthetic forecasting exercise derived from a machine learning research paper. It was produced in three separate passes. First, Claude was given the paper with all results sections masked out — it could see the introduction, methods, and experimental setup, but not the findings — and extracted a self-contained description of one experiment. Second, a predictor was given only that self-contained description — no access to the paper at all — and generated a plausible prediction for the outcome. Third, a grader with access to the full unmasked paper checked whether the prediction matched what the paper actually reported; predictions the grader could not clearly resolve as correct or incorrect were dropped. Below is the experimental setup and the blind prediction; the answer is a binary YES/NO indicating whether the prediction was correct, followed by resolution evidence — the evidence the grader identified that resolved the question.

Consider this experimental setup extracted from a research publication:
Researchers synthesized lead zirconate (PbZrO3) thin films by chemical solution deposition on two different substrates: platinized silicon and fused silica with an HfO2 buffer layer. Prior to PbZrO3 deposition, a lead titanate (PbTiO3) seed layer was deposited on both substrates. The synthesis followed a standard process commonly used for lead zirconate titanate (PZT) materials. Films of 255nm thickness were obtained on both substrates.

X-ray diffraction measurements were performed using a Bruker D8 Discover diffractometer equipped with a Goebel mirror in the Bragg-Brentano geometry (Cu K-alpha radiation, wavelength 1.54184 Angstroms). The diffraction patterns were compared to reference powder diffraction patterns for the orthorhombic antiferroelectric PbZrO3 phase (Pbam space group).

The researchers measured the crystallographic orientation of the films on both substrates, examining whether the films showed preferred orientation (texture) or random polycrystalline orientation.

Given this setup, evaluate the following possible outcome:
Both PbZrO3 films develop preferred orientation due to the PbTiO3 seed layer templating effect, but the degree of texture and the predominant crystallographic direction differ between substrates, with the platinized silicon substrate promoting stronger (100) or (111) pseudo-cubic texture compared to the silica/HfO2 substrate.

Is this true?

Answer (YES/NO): NO